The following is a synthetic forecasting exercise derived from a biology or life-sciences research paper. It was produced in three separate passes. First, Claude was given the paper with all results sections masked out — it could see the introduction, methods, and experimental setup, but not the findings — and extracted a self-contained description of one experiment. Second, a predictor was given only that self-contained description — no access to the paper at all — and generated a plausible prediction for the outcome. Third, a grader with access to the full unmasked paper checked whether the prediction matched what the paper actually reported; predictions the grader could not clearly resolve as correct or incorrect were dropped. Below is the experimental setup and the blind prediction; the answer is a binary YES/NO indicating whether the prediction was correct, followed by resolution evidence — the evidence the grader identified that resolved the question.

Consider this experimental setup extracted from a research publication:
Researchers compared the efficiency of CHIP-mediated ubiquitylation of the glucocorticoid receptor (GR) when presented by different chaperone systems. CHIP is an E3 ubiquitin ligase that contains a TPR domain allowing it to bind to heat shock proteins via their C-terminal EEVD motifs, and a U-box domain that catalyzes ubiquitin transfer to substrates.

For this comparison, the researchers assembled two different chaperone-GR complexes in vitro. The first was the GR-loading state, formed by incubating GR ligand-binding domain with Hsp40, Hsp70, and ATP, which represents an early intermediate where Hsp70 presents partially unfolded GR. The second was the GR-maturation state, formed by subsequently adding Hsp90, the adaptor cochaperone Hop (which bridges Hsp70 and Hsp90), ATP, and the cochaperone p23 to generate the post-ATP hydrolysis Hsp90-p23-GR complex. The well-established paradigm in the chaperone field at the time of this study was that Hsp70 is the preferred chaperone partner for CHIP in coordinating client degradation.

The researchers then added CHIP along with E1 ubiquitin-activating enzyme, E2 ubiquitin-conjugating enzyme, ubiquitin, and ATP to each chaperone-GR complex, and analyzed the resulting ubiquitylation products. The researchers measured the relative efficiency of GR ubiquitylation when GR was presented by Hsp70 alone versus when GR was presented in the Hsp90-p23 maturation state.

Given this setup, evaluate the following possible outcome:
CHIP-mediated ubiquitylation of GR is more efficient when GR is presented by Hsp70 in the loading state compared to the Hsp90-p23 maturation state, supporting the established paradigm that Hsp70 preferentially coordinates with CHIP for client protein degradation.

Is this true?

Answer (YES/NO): NO